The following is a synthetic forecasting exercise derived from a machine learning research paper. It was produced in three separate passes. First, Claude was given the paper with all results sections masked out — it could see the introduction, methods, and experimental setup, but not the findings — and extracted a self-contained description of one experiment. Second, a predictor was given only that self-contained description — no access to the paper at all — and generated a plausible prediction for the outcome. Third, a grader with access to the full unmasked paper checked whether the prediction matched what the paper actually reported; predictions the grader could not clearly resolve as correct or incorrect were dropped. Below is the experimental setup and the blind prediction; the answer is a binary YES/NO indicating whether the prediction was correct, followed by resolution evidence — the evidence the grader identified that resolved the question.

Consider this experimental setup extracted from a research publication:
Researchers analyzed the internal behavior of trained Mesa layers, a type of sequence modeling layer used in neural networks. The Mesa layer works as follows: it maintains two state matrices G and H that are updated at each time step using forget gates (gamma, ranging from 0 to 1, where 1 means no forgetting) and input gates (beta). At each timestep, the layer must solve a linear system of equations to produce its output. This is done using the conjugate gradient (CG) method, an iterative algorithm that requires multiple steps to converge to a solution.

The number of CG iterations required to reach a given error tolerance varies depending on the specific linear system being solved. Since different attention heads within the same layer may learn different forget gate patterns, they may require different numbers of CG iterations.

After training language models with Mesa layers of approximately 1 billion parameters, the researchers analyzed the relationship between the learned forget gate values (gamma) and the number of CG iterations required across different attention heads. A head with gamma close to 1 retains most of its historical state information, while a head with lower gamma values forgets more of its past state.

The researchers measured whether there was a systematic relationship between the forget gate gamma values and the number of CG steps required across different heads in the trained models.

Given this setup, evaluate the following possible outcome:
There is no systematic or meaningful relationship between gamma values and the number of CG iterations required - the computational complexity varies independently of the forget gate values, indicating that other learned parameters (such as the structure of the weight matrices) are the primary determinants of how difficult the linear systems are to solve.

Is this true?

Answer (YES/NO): NO